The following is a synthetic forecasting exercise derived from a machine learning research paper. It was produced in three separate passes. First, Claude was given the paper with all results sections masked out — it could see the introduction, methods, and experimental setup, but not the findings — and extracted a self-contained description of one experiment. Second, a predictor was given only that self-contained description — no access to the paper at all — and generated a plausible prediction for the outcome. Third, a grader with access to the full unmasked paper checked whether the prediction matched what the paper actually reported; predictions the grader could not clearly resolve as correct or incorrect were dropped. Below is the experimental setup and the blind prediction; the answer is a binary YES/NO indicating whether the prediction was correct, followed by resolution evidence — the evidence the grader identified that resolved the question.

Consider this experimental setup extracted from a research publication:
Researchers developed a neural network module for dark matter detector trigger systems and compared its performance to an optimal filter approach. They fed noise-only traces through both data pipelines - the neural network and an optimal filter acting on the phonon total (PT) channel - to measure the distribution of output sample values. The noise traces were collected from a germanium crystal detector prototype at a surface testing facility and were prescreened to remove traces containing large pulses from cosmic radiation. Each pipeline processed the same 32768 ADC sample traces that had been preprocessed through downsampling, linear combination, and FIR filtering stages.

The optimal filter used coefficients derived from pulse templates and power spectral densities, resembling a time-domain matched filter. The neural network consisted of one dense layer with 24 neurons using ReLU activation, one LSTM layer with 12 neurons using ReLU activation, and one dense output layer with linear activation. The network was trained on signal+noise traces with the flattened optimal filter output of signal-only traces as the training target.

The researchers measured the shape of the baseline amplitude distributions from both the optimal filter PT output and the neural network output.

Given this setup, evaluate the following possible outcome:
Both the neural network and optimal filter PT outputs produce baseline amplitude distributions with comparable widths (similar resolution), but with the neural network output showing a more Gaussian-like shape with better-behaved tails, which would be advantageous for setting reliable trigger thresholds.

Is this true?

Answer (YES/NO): NO